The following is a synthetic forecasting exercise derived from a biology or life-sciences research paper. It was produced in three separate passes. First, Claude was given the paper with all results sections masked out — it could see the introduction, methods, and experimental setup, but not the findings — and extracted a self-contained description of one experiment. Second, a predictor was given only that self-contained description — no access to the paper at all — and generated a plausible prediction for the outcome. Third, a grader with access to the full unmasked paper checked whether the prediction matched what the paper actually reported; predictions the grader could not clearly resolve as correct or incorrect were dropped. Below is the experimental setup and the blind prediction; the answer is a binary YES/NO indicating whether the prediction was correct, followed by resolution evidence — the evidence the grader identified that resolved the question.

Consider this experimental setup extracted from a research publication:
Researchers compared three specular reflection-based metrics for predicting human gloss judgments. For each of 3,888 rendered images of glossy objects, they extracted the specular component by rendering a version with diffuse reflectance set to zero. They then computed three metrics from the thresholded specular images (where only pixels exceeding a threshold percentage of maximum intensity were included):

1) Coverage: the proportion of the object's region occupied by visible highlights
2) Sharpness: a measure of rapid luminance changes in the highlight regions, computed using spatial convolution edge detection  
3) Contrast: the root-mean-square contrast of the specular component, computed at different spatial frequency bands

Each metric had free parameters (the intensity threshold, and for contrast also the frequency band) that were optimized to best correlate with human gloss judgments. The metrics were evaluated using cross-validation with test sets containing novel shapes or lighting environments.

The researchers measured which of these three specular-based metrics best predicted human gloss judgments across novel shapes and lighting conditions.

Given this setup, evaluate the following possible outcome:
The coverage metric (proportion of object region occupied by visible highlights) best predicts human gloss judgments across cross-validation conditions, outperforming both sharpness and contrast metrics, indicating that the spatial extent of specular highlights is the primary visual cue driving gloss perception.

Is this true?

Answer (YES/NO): NO